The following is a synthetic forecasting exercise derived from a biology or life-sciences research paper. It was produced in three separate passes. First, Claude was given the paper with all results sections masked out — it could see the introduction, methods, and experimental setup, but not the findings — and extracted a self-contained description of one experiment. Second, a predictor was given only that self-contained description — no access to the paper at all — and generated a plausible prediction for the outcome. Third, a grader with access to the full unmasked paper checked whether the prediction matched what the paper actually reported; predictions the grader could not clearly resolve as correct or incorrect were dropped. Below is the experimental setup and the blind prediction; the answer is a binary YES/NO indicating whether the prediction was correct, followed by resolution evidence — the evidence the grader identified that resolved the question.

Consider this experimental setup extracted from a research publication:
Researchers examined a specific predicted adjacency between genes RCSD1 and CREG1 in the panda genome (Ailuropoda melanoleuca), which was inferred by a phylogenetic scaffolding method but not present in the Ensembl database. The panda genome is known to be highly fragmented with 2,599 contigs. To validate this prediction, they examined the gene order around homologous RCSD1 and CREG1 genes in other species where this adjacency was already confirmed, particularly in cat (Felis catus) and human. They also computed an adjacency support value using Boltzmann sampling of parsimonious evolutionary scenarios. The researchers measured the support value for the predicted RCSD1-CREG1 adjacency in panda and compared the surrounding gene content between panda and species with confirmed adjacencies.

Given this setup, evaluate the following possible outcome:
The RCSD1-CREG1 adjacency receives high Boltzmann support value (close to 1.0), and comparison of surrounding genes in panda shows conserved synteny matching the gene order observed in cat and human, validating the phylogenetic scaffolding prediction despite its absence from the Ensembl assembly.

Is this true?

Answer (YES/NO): YES